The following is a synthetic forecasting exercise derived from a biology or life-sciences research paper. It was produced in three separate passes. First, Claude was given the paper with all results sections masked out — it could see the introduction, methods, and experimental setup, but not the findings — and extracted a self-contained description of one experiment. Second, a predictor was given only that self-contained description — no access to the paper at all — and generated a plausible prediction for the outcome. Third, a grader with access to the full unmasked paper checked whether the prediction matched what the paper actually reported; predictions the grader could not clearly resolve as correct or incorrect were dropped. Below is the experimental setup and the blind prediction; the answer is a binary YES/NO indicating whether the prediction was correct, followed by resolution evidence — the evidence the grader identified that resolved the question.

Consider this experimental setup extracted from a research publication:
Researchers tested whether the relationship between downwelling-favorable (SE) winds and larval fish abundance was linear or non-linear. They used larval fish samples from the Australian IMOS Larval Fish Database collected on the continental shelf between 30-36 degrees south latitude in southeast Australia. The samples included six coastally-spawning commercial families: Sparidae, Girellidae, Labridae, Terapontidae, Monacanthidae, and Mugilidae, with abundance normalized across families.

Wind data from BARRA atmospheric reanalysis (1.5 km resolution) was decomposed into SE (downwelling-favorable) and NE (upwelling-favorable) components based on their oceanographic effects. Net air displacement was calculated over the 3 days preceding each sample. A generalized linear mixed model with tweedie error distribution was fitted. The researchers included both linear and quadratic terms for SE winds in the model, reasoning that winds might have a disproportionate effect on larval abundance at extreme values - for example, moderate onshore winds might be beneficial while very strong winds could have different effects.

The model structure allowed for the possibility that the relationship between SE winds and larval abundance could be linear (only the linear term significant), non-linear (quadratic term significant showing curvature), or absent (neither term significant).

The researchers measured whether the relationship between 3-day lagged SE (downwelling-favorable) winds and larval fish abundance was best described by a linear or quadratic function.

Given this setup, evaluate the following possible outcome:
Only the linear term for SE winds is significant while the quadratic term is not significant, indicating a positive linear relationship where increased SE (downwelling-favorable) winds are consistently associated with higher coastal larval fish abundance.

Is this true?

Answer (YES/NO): YES